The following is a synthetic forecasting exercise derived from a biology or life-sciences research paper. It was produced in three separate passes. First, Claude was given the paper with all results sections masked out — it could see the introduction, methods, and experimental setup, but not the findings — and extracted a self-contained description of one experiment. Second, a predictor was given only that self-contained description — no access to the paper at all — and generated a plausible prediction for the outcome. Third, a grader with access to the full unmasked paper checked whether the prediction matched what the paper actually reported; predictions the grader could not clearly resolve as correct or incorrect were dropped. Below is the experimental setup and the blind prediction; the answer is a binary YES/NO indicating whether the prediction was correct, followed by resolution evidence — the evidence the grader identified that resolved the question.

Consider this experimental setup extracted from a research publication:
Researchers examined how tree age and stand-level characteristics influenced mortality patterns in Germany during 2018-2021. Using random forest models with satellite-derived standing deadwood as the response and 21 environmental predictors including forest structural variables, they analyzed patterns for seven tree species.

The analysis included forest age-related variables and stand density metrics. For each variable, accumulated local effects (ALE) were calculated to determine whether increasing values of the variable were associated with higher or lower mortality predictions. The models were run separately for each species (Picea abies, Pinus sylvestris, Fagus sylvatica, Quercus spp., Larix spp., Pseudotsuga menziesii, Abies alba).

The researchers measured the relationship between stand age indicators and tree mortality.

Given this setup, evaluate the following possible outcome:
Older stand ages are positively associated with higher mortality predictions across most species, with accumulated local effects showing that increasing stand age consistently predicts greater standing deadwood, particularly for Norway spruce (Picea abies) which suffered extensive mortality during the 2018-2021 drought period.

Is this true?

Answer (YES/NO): NO